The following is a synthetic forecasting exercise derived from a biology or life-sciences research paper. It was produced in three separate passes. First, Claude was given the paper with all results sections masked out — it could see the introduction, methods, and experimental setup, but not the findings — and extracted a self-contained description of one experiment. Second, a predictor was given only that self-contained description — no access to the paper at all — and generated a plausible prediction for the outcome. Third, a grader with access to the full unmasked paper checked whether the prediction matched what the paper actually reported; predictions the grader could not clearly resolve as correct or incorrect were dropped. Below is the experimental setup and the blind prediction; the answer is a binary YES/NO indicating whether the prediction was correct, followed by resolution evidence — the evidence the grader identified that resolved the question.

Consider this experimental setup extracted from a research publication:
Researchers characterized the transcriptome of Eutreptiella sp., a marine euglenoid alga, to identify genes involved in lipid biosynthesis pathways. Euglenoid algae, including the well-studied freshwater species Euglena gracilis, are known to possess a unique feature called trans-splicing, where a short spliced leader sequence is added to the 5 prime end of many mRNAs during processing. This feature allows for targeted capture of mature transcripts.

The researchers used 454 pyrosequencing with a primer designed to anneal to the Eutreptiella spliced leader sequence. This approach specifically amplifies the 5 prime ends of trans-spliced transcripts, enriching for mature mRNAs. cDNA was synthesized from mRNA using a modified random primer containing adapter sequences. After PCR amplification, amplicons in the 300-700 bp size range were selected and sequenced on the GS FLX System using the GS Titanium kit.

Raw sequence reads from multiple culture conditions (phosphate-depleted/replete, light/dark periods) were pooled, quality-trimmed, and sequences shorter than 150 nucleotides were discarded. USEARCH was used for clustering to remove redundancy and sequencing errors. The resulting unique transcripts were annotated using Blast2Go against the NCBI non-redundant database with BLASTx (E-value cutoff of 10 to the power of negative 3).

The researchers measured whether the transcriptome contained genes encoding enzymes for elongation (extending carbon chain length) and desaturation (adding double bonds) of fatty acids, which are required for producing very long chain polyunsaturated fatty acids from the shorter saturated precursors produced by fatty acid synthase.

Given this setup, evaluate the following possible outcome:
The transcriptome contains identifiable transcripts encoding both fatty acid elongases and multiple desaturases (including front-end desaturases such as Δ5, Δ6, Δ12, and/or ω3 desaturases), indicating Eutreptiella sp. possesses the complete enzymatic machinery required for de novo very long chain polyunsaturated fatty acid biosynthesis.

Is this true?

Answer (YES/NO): YES